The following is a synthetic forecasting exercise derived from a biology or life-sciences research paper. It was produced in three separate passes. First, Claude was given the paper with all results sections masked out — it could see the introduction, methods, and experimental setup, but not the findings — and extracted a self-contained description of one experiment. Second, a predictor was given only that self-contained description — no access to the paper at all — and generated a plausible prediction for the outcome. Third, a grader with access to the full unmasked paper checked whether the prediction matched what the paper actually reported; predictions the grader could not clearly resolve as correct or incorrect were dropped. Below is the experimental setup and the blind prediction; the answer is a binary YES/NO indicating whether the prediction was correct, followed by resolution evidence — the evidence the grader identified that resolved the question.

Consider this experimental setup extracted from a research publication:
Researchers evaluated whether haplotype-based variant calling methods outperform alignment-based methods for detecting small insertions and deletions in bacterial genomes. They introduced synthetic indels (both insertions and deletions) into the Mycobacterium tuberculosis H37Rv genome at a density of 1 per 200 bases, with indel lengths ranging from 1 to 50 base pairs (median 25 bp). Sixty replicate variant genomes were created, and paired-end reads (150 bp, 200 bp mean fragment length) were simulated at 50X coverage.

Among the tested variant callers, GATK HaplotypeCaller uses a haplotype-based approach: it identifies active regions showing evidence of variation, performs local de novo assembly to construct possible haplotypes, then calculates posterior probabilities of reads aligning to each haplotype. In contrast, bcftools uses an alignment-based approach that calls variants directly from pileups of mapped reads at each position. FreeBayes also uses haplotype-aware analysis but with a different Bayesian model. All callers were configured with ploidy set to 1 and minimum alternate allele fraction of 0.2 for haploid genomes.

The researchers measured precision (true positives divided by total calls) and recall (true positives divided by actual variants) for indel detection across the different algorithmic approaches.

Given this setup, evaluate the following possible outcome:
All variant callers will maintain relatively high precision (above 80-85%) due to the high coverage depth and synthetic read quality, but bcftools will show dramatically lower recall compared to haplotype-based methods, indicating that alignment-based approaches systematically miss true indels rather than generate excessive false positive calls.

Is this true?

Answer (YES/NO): NO